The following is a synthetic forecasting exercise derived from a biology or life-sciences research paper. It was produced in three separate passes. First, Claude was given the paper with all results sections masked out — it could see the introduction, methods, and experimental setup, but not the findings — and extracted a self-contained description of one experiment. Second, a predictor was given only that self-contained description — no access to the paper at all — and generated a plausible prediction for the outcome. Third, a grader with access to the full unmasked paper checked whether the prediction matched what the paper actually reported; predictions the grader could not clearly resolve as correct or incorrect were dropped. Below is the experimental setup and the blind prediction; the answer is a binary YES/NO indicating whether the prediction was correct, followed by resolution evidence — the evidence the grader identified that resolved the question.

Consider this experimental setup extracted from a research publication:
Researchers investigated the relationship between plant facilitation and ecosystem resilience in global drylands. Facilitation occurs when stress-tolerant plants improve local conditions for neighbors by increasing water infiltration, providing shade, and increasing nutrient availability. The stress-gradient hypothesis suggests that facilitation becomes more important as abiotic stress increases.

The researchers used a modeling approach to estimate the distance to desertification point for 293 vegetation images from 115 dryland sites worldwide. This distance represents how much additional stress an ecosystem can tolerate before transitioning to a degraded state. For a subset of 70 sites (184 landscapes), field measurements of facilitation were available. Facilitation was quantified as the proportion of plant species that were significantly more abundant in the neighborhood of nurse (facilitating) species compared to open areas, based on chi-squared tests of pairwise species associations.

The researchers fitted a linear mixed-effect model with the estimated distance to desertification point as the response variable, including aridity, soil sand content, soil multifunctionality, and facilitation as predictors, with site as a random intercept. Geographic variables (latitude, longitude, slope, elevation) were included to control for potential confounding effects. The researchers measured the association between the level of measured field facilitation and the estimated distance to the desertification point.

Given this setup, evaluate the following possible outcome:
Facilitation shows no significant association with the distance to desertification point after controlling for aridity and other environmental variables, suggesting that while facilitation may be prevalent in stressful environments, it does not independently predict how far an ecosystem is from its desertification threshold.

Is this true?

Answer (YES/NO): NO